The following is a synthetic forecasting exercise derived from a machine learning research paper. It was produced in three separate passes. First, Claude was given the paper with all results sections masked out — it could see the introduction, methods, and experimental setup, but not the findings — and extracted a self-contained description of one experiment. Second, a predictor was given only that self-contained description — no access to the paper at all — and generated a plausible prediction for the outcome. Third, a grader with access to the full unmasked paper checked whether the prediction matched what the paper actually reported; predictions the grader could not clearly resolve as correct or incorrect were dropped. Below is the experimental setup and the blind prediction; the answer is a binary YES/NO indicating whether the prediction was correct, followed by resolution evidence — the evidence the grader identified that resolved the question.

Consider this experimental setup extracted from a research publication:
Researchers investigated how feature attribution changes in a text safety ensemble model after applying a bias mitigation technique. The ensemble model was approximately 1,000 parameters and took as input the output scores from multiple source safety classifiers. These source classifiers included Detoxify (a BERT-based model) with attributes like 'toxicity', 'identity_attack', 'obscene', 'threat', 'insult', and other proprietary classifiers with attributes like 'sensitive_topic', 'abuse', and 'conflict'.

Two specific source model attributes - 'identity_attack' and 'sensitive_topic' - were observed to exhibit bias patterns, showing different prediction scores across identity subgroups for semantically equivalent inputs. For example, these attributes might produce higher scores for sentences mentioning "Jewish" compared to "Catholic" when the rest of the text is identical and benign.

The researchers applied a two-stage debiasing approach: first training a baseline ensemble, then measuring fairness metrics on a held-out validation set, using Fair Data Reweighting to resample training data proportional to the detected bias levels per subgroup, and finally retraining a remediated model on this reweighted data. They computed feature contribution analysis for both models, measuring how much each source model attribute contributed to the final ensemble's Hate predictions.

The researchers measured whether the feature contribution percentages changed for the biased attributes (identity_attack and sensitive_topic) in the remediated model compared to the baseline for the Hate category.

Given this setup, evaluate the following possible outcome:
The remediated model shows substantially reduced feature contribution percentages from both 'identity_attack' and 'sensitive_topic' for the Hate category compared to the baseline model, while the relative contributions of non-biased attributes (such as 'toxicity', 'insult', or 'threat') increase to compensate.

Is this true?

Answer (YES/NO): YES